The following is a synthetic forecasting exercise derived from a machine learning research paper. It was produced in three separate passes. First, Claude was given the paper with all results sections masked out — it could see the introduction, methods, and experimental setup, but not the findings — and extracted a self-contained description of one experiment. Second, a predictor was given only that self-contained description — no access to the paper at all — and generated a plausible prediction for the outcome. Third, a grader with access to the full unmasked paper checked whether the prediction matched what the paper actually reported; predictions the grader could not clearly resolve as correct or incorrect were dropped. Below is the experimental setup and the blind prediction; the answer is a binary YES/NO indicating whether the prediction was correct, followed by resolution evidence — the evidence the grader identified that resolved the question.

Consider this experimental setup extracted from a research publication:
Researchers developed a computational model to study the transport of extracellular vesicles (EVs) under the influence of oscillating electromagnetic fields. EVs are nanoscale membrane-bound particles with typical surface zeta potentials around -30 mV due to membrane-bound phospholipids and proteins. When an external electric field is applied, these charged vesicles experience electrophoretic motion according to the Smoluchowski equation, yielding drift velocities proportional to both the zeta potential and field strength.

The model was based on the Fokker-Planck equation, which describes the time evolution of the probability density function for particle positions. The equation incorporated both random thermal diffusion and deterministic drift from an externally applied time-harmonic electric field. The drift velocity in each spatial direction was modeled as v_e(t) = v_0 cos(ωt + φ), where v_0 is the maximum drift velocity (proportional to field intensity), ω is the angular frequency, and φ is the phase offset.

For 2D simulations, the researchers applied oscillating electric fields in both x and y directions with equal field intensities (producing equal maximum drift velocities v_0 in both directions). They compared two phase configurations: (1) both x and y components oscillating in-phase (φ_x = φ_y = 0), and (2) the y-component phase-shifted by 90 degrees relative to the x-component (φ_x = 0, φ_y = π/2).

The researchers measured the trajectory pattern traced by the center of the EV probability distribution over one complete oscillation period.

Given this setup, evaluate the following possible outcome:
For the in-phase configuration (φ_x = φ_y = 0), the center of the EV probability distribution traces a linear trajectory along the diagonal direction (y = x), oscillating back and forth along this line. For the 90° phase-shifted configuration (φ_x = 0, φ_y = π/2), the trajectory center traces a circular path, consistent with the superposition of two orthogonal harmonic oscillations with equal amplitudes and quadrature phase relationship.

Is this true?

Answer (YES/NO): NO